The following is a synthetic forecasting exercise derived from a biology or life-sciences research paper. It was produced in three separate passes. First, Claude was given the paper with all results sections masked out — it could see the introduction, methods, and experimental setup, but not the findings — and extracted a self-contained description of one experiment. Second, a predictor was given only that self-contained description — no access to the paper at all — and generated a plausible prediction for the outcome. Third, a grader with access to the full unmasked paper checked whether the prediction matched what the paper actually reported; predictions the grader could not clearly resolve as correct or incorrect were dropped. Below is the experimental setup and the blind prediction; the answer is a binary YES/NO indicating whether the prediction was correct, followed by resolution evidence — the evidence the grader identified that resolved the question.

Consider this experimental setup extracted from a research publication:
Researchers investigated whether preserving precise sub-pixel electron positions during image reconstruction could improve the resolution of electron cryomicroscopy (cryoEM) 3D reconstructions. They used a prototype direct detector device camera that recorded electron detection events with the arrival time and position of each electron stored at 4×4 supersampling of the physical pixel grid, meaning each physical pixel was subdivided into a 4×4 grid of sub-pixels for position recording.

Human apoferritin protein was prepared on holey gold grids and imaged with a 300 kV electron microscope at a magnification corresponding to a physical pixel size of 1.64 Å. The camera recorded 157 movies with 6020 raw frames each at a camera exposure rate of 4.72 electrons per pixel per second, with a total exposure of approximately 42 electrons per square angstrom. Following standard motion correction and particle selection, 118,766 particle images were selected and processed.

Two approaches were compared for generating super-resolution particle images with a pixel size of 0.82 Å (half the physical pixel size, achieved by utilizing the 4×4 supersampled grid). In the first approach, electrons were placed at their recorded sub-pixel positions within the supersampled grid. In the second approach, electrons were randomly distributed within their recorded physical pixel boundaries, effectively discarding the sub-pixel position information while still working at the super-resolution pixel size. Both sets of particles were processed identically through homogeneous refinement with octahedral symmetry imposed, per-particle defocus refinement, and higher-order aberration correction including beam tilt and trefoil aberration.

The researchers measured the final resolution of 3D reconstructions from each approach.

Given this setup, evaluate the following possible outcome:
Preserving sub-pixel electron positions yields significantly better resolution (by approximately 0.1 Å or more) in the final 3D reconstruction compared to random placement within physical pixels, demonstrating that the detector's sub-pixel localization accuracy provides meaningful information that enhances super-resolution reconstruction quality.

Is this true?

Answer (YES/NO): YES